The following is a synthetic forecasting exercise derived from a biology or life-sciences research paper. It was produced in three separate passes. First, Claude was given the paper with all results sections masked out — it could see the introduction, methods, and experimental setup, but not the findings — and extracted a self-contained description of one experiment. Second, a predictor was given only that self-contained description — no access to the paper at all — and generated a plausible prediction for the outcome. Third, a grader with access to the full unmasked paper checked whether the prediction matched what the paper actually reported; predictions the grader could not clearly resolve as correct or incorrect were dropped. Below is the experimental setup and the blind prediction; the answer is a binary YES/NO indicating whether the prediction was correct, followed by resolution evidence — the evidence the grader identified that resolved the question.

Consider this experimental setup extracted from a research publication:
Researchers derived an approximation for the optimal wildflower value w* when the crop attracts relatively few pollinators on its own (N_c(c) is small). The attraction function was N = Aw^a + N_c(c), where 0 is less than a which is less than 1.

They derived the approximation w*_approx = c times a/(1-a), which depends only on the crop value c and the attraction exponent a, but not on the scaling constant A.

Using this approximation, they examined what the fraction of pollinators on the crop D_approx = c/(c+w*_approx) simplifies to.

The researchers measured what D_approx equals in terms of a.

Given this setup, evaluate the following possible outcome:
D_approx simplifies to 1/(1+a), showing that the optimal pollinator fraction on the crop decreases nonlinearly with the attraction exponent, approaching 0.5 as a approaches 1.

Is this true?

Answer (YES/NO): NO